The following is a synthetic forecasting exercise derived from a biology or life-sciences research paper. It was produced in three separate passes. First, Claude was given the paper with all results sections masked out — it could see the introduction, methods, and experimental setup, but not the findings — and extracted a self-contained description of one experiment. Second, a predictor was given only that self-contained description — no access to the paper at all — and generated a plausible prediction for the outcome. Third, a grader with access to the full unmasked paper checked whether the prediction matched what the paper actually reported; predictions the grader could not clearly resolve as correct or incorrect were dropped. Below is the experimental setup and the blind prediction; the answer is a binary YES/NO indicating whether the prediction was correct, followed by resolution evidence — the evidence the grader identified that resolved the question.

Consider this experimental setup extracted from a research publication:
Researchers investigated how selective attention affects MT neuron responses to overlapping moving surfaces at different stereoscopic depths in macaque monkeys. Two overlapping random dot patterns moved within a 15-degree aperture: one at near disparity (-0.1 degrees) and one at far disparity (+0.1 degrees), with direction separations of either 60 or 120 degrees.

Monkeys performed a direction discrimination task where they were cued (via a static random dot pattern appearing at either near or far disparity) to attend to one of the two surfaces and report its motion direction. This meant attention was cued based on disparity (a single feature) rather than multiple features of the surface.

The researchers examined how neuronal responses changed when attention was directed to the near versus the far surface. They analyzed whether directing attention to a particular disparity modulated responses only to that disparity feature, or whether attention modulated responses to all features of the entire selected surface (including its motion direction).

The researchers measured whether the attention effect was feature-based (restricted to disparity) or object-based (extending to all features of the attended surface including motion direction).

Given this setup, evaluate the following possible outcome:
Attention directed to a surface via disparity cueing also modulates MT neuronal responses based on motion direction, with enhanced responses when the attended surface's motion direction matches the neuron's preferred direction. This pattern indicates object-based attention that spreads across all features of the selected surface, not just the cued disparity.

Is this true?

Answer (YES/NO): YES